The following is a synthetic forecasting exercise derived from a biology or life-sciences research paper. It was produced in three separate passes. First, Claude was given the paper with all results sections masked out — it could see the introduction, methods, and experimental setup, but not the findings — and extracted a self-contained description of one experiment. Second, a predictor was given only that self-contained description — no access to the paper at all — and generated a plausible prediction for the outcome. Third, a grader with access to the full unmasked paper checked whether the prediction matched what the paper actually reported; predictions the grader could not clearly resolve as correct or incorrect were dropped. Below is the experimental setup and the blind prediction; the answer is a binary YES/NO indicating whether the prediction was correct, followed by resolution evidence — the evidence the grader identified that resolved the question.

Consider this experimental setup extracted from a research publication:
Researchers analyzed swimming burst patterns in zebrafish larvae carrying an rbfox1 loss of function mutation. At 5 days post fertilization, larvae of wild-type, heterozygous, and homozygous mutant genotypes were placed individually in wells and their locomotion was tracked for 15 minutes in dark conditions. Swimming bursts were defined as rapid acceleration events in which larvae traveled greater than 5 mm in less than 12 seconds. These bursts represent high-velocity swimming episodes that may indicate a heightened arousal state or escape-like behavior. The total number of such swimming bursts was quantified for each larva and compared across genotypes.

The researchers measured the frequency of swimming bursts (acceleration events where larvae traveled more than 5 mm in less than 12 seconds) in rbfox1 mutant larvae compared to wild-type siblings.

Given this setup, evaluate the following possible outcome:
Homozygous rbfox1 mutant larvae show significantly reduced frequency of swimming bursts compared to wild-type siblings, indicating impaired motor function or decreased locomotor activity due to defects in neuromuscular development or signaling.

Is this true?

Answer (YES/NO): NO